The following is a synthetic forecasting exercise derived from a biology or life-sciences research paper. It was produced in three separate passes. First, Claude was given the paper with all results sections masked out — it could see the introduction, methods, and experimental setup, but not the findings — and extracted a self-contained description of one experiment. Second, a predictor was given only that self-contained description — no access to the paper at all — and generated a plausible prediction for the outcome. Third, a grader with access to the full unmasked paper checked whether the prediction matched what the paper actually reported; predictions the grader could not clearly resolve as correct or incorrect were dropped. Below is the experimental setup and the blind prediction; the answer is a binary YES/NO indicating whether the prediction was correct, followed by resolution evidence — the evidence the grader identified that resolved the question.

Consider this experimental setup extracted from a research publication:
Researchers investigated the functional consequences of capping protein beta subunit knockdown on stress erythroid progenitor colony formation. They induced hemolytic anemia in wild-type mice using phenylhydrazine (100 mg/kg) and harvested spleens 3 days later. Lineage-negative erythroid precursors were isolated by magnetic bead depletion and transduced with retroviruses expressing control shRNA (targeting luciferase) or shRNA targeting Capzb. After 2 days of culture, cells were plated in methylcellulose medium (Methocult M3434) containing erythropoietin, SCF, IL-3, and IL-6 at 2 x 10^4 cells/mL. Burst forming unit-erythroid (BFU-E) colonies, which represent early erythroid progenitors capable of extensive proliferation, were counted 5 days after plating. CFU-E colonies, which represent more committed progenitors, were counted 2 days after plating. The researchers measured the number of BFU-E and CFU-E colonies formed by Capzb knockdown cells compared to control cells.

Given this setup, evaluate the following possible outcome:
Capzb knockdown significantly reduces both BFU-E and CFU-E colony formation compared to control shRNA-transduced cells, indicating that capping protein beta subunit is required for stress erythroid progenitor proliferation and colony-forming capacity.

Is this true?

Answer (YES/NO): YES